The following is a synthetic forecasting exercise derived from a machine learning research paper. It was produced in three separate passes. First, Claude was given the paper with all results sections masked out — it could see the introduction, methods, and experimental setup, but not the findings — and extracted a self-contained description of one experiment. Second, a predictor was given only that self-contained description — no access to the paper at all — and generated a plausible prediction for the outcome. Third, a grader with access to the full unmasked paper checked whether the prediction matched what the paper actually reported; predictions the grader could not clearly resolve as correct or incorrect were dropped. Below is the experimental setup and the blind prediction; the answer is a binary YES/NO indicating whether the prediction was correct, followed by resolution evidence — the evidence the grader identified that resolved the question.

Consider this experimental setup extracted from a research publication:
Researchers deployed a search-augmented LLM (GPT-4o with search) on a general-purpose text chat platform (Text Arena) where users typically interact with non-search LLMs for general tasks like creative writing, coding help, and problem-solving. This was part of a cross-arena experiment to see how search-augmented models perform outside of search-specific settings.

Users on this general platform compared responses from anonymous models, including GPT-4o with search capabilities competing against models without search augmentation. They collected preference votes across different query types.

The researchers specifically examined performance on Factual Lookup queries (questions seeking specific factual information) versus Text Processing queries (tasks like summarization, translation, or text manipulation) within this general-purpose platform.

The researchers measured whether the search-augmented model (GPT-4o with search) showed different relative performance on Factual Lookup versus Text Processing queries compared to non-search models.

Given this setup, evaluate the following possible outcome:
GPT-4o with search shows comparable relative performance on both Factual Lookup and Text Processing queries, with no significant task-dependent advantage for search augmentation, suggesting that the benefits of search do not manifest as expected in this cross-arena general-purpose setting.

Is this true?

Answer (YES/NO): NO